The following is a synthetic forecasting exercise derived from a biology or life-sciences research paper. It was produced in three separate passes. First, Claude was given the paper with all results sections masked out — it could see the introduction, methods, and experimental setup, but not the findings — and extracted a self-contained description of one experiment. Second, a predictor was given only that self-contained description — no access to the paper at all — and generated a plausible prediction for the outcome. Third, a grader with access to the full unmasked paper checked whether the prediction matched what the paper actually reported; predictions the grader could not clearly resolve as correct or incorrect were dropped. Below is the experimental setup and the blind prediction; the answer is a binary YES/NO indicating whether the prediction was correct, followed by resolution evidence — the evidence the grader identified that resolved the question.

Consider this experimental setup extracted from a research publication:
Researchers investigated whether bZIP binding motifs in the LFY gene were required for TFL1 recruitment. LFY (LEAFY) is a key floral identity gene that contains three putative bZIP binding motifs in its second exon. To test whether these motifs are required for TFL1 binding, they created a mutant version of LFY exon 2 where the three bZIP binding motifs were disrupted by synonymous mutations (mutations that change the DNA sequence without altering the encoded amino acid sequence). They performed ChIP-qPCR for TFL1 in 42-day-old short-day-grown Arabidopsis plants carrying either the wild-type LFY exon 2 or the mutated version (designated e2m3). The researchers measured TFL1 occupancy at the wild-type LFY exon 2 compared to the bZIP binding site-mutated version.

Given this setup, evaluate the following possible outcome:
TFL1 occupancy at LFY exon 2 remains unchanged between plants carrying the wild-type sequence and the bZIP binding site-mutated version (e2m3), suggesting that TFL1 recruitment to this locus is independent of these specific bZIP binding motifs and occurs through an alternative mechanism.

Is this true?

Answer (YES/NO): NO